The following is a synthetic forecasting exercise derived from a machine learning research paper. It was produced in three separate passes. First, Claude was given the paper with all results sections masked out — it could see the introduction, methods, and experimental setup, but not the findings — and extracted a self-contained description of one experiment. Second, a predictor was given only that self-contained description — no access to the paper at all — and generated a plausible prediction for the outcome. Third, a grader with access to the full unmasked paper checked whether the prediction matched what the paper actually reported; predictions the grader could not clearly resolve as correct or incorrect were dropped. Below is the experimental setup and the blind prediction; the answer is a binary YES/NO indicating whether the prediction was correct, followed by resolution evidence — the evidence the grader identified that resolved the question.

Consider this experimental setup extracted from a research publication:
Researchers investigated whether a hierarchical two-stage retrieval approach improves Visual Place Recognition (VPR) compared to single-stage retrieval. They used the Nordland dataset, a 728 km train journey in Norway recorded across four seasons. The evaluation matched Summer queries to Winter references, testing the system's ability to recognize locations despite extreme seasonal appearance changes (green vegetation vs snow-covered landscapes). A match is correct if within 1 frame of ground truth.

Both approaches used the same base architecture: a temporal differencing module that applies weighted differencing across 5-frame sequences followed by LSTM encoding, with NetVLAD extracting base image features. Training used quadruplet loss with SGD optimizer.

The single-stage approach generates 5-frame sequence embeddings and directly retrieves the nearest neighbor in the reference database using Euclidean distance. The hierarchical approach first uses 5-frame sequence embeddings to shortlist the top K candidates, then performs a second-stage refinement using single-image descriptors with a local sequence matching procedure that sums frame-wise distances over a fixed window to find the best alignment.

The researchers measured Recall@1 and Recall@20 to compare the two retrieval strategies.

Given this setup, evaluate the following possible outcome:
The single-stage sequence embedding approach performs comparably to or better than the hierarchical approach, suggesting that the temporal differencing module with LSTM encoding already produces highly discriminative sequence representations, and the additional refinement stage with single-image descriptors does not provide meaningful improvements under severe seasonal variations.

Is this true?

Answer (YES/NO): NO